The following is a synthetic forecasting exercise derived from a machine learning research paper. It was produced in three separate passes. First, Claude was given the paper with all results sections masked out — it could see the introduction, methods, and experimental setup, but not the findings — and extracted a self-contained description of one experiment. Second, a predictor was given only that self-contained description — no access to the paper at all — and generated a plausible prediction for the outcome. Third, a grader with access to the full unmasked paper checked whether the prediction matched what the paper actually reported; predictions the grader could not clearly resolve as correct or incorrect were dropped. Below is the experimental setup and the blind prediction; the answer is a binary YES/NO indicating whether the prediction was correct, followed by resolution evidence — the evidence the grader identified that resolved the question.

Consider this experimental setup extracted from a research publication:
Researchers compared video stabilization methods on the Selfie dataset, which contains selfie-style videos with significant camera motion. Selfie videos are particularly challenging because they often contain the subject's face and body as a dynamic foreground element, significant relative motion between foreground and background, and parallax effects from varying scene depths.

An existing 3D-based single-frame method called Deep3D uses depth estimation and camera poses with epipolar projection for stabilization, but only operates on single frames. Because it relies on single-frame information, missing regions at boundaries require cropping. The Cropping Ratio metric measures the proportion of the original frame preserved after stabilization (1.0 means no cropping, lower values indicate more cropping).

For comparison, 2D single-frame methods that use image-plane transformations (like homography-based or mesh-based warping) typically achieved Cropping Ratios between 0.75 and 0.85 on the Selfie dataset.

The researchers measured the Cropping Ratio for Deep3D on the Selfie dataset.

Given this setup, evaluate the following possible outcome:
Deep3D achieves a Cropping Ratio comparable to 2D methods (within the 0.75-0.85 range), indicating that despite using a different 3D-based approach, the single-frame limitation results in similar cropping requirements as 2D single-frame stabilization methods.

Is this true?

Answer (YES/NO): NO